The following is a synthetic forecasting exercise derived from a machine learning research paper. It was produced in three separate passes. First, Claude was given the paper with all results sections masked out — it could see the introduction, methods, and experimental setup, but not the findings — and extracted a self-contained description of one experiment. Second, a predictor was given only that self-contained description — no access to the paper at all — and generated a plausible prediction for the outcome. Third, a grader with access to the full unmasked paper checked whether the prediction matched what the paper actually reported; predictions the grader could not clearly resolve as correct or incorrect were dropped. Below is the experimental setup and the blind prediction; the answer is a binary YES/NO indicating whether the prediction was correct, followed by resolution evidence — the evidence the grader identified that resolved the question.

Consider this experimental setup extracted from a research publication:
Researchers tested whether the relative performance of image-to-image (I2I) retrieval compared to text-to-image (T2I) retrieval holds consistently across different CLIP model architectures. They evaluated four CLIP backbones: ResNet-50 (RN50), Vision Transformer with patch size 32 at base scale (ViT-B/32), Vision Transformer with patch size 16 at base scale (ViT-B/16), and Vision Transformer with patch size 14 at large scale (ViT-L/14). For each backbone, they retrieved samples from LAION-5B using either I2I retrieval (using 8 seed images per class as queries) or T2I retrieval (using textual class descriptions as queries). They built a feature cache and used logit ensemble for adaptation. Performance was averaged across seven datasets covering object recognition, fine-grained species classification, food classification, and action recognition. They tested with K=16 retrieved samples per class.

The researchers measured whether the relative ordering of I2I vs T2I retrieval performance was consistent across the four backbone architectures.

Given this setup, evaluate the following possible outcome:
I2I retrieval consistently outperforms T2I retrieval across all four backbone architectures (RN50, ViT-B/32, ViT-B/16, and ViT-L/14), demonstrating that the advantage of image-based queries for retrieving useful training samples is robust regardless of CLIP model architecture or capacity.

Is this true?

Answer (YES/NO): YES